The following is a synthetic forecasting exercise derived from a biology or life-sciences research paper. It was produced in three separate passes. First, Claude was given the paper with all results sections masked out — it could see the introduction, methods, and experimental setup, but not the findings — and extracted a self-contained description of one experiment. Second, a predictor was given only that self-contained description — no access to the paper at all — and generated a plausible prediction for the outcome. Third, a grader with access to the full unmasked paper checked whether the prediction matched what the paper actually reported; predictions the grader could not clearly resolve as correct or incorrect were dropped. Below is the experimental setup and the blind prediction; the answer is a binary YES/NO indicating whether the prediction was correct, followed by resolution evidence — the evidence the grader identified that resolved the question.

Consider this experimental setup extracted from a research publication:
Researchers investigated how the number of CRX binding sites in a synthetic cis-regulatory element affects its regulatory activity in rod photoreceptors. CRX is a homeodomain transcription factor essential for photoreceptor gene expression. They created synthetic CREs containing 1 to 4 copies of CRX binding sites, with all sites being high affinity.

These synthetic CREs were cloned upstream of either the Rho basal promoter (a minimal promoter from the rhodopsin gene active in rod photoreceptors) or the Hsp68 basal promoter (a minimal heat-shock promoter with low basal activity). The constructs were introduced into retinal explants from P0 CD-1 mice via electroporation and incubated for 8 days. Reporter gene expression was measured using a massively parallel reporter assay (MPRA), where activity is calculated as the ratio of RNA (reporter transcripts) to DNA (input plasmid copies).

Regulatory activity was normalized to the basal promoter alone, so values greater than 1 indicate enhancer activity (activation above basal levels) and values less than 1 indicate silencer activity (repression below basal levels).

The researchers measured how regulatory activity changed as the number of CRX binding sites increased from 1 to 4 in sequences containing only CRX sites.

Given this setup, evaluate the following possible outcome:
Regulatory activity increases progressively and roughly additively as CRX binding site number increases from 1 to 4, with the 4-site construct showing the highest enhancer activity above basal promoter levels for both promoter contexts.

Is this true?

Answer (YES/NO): NO